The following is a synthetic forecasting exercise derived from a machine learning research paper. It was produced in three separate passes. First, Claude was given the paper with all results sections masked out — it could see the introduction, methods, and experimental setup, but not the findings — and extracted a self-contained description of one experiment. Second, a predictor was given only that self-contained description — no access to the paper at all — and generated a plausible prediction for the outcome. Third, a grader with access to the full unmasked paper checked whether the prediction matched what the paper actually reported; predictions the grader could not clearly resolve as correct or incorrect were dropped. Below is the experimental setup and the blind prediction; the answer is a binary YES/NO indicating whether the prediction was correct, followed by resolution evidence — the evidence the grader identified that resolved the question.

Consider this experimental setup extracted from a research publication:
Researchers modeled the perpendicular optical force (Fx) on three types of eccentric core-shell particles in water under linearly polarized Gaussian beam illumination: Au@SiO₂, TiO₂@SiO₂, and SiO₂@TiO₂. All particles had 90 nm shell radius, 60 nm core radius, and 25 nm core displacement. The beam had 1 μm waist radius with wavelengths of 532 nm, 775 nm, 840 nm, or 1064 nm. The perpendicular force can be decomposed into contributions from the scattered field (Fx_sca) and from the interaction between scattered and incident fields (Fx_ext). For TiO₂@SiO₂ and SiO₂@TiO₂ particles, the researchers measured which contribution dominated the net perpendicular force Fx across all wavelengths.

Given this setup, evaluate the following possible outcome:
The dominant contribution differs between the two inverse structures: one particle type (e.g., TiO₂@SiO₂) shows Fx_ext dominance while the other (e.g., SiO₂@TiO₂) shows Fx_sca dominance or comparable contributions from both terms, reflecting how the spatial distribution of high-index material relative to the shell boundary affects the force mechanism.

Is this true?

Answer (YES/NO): NO